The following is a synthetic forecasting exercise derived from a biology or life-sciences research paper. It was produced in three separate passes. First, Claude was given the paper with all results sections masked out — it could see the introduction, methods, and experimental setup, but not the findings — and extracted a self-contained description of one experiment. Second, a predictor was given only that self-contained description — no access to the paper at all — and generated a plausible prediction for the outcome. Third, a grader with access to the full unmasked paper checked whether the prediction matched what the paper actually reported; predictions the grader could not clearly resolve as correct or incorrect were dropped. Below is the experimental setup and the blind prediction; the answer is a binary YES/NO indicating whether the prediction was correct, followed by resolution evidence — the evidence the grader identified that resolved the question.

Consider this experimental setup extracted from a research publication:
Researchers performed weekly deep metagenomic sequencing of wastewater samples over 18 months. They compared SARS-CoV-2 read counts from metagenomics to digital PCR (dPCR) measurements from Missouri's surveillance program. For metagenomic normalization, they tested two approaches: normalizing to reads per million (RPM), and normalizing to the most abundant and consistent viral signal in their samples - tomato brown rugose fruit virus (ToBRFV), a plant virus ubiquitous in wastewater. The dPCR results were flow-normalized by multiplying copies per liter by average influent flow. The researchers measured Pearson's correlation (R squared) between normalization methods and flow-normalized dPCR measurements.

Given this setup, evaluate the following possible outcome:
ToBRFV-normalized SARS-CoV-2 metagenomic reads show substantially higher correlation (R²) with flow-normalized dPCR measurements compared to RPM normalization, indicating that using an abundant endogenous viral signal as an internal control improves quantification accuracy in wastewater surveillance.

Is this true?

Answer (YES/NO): NO